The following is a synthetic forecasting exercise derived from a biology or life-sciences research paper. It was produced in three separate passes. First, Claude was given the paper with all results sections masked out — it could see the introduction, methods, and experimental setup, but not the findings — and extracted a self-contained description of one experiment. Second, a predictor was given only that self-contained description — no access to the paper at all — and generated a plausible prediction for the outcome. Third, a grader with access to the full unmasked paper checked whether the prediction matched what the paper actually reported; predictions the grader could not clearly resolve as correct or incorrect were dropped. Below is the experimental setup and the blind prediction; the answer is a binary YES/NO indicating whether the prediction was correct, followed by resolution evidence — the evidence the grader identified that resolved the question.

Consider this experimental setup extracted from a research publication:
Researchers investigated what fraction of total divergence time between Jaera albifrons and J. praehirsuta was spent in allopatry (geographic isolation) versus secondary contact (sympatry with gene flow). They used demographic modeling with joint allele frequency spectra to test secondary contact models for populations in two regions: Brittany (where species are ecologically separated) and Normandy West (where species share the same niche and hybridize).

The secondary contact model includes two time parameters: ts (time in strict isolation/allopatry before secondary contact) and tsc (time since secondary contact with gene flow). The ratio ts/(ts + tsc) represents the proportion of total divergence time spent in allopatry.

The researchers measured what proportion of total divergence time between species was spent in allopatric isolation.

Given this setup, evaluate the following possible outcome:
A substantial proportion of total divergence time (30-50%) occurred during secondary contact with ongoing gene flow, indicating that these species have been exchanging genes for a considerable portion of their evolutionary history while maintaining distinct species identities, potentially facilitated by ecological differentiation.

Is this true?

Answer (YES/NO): NO